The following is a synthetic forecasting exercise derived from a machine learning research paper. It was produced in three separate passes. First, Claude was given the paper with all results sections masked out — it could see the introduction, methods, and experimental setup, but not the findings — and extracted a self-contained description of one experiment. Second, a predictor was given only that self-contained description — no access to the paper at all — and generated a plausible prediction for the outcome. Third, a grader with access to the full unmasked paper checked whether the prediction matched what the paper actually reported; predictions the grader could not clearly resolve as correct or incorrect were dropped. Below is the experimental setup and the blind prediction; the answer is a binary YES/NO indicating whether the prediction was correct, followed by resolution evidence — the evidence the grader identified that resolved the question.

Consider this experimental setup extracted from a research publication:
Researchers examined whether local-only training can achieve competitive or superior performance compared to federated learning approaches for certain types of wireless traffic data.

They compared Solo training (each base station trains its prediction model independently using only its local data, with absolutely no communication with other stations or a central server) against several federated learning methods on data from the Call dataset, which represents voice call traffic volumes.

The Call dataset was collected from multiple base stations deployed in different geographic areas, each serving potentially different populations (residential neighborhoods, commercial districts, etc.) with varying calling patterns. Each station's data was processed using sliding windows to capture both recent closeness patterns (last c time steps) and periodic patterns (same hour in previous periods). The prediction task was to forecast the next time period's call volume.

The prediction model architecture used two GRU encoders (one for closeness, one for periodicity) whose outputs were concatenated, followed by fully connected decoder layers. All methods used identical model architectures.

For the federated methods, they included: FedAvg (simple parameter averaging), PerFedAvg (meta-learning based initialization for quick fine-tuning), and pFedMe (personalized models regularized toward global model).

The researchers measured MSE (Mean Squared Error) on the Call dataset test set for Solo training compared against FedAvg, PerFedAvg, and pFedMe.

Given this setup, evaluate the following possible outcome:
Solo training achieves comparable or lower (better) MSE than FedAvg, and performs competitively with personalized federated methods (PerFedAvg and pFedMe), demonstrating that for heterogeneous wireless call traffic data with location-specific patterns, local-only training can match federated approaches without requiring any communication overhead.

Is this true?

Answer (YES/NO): YES